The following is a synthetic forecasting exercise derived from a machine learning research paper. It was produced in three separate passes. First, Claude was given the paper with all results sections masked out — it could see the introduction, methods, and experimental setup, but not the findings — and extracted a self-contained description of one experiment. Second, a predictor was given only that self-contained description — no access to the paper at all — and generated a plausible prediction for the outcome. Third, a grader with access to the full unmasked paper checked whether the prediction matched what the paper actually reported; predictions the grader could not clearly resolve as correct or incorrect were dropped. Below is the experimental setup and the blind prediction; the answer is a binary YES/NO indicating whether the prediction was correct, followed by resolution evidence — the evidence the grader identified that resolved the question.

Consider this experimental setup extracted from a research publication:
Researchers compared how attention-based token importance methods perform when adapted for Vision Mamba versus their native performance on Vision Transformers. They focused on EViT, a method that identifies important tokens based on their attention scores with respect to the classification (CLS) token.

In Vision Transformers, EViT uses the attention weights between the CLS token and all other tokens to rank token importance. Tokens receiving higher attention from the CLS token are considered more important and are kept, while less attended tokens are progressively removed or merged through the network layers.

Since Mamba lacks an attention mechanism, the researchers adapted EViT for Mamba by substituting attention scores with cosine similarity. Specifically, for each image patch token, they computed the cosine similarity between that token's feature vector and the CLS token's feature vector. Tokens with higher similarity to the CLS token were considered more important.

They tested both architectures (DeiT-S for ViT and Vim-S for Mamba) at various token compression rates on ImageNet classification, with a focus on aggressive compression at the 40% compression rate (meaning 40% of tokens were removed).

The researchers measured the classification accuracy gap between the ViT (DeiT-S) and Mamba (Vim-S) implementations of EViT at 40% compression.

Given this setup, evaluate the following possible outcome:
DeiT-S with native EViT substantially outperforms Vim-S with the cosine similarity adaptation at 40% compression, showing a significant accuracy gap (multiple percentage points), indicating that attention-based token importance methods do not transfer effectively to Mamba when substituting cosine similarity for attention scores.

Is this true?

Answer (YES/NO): YES